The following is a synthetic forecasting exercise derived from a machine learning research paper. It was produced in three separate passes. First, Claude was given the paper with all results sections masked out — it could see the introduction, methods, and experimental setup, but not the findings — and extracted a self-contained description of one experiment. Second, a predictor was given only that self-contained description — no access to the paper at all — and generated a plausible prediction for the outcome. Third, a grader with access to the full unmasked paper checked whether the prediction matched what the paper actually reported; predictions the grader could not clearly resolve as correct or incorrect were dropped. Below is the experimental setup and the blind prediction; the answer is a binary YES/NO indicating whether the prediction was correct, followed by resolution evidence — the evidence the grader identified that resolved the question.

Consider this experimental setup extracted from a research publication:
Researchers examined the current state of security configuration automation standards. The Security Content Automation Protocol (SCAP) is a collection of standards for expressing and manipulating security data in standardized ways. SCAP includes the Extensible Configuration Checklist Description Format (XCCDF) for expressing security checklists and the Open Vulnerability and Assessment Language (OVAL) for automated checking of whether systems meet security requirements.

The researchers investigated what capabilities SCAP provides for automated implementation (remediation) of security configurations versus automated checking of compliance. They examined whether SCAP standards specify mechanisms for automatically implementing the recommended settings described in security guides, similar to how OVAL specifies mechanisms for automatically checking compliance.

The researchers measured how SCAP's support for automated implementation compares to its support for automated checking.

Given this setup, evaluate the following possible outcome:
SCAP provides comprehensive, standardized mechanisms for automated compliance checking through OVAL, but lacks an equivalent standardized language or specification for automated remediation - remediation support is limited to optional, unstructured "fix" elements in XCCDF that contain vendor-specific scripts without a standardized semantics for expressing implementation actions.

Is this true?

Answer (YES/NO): YES